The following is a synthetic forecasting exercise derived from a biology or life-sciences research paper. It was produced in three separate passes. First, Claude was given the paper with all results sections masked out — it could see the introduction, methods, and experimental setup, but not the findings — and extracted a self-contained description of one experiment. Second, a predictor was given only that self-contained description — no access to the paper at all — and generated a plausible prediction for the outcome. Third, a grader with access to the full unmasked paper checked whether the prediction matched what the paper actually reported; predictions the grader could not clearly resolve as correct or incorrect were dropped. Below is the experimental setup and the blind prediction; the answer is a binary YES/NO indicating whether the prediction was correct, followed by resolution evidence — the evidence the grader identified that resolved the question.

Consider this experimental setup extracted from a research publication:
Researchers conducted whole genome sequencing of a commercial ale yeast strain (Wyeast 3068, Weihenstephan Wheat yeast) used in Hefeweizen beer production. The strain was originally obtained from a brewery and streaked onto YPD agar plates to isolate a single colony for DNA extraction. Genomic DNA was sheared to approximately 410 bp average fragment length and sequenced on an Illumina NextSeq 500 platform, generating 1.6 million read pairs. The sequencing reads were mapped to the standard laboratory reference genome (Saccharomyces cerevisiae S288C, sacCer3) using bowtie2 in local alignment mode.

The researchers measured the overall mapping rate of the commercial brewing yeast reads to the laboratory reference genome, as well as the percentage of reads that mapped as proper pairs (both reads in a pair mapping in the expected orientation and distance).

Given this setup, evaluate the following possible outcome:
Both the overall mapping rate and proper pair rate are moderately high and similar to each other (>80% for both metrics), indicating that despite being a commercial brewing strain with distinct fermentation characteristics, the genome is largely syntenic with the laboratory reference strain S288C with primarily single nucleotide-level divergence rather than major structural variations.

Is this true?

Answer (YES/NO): NO